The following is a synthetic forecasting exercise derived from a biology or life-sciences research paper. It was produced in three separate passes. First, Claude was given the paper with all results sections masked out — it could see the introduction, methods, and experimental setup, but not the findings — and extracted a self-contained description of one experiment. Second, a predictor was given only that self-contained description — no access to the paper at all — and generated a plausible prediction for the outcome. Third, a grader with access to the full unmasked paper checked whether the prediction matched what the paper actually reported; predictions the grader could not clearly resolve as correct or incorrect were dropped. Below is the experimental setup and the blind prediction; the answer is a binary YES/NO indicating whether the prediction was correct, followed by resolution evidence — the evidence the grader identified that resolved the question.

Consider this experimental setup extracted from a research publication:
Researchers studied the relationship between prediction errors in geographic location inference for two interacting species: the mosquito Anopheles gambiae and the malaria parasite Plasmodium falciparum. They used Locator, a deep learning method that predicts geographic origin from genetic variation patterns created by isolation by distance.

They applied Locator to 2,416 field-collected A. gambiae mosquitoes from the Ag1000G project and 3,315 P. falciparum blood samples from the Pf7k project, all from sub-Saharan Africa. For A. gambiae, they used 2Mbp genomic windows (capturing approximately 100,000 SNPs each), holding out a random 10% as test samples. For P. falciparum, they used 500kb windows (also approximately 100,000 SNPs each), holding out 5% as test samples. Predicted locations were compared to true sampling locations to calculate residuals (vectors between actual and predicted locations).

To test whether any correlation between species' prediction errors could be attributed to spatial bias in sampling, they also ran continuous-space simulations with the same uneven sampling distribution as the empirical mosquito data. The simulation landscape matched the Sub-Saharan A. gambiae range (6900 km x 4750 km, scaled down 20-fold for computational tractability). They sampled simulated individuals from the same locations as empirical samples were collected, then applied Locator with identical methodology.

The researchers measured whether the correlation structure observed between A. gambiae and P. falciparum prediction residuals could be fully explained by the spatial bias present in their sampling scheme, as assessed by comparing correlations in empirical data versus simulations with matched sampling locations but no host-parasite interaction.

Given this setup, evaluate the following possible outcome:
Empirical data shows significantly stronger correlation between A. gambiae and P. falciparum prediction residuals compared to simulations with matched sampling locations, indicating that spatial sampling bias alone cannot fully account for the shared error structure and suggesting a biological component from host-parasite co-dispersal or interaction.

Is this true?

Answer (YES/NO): YES